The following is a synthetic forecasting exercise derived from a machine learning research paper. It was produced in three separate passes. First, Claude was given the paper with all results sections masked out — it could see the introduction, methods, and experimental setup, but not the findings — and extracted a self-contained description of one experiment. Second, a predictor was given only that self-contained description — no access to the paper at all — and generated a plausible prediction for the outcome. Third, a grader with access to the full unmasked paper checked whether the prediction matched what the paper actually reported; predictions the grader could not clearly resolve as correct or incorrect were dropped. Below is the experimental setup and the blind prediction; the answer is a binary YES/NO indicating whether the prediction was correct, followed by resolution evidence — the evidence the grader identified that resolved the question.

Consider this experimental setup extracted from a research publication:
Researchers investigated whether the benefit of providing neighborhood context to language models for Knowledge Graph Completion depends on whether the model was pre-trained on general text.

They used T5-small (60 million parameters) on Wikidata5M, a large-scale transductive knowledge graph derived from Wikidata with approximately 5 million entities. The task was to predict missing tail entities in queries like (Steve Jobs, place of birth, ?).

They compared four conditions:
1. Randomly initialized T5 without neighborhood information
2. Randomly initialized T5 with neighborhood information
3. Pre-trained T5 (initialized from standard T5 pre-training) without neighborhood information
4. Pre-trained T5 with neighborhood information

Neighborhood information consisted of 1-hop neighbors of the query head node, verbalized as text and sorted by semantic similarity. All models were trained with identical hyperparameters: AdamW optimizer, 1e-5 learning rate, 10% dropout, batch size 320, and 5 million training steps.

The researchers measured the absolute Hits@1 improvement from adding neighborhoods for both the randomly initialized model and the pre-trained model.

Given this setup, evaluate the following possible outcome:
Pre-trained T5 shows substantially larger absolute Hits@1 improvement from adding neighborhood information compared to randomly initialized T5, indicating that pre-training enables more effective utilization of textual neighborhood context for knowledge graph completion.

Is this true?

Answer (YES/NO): NO